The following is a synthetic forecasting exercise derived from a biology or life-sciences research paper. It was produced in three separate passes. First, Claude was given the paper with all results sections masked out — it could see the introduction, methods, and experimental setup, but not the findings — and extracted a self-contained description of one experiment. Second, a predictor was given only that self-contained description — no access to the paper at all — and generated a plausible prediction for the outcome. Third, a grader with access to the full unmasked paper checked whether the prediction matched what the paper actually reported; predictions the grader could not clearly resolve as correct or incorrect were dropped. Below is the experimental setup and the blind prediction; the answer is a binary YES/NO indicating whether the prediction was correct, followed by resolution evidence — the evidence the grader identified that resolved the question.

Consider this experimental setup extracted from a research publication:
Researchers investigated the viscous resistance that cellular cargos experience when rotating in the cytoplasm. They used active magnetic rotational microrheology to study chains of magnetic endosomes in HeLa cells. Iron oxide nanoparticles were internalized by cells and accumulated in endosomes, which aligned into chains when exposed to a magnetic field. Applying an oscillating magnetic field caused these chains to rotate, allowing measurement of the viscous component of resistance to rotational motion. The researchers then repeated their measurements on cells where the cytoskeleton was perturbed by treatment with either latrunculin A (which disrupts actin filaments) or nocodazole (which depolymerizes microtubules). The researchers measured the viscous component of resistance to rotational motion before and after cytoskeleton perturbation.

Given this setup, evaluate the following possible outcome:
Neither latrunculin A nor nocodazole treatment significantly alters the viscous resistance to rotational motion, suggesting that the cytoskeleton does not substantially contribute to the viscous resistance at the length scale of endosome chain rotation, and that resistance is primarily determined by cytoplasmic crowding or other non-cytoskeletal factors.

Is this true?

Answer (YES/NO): NO